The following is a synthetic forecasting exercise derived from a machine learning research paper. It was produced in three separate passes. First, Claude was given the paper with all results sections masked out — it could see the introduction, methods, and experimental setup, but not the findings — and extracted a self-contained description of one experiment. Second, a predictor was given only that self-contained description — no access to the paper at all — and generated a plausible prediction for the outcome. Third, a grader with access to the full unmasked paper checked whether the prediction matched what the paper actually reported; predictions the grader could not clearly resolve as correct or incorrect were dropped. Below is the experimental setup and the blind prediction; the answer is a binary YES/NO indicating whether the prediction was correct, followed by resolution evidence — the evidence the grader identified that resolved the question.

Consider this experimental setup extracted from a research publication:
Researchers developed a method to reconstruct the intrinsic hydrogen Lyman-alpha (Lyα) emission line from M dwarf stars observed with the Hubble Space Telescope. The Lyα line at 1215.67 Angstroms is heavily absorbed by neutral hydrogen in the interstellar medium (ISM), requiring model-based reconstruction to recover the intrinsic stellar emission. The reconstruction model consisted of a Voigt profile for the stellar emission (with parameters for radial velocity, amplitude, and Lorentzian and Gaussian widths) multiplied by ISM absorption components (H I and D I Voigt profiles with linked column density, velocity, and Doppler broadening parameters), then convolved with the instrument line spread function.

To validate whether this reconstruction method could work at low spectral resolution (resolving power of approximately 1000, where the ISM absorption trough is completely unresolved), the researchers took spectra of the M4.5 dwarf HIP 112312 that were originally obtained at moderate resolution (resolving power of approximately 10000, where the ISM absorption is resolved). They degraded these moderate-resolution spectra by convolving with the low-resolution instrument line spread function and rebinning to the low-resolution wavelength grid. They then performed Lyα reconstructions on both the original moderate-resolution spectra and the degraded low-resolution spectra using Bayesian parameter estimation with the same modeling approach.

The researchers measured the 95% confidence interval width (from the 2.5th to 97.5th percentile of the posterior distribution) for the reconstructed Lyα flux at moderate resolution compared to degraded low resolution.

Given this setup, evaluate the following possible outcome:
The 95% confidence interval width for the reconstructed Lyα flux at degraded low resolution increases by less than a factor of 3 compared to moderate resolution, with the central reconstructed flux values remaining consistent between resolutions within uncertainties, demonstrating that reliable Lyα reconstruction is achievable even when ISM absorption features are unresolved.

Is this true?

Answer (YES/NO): NO